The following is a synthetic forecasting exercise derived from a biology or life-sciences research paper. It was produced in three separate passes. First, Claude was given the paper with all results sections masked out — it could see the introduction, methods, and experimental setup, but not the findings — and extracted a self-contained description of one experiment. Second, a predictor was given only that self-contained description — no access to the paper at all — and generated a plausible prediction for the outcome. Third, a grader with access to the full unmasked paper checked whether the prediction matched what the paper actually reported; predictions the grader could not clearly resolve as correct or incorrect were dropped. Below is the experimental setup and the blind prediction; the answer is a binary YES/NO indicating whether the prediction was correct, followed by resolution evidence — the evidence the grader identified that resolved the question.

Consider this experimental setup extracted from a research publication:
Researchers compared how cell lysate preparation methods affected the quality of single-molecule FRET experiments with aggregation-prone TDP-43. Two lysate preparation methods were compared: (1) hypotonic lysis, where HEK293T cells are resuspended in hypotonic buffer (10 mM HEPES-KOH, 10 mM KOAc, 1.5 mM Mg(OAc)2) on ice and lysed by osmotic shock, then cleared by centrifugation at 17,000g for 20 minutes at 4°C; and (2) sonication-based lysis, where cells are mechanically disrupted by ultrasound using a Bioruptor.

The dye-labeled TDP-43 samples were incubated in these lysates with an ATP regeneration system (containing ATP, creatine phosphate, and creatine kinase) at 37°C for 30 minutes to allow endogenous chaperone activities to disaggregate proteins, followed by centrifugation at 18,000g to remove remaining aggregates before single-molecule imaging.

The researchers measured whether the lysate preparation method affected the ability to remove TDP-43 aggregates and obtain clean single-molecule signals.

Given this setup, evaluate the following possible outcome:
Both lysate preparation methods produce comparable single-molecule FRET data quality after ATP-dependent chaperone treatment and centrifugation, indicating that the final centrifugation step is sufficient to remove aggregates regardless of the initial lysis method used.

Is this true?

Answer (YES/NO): NO